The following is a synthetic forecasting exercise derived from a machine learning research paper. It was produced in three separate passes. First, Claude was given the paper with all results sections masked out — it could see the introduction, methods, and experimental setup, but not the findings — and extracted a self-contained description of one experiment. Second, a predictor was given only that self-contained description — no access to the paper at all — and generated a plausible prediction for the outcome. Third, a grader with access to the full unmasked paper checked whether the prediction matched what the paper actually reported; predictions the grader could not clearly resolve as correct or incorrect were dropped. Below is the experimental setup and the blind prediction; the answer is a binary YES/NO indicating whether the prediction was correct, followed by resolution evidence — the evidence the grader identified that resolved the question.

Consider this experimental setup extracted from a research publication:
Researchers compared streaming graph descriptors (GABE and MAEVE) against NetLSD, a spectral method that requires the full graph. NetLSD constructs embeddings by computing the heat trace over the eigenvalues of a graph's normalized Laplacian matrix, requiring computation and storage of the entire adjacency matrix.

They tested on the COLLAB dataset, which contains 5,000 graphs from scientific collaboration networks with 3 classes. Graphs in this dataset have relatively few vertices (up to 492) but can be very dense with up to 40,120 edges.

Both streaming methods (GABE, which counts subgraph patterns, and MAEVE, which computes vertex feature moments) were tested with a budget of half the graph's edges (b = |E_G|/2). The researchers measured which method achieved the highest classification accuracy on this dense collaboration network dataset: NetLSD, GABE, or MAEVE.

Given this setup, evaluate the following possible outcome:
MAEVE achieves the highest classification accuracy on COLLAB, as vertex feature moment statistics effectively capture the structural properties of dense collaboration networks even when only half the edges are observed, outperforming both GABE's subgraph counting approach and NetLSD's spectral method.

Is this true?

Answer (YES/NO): NO